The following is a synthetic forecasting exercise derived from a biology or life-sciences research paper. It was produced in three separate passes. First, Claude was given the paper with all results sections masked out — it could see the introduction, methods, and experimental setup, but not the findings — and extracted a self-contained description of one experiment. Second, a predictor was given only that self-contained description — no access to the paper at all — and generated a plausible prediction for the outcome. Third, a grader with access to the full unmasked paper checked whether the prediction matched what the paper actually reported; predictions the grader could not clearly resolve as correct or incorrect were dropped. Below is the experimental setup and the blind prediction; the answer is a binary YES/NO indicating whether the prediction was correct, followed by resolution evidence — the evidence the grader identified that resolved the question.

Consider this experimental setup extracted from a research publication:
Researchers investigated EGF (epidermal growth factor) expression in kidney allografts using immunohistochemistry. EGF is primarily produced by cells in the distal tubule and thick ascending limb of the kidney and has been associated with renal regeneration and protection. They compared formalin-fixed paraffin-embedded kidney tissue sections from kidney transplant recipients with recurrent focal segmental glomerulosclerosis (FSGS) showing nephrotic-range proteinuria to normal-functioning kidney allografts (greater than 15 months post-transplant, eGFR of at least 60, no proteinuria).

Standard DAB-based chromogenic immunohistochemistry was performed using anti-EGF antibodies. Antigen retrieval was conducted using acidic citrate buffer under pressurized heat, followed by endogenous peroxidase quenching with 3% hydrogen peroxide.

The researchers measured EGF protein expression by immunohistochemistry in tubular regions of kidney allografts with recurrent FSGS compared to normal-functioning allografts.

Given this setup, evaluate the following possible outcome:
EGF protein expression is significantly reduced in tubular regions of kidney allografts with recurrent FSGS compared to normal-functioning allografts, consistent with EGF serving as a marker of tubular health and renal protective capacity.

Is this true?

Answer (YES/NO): NO